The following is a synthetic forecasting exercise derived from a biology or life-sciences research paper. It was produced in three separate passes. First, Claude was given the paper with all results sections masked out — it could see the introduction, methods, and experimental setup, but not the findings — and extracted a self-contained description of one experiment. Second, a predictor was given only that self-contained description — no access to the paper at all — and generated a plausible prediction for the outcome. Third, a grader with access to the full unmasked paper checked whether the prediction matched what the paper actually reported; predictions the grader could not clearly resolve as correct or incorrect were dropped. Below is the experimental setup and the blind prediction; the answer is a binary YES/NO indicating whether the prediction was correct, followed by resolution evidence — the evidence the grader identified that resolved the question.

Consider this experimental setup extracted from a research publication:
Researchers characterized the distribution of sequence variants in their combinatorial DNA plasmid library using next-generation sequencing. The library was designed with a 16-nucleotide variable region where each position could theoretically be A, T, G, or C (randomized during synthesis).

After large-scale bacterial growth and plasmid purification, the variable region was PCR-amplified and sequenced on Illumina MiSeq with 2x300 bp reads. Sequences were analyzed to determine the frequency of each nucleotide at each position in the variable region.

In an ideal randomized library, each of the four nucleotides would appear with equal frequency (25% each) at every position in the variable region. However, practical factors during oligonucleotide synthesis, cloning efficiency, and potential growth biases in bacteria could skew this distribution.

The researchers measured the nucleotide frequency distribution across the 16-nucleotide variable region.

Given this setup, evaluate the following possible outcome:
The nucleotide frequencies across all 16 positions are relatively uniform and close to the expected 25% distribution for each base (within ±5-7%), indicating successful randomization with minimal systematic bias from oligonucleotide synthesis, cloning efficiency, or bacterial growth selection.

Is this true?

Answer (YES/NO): NO